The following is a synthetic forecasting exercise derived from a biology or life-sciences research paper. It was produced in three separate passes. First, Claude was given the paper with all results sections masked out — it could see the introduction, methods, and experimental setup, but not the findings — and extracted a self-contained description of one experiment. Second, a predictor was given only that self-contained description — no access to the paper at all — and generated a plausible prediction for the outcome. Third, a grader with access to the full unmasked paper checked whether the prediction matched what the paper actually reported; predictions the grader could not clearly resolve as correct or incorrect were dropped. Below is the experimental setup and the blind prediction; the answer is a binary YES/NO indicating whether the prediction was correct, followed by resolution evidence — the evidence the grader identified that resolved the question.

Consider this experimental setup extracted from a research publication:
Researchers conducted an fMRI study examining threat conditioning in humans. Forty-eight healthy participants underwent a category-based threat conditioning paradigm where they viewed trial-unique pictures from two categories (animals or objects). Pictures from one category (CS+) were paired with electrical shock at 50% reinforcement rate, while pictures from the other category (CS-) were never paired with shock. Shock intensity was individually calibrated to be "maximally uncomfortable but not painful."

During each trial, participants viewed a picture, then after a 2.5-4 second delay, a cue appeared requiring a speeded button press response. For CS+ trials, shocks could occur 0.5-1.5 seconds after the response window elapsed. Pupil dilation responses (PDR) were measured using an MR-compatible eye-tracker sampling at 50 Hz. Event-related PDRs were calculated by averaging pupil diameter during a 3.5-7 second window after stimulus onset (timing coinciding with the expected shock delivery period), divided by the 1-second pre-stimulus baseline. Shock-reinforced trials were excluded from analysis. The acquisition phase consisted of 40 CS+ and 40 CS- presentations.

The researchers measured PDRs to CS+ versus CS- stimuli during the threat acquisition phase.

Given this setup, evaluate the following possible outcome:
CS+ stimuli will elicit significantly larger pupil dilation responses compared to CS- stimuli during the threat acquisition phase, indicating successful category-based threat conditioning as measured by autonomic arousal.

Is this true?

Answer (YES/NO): YES